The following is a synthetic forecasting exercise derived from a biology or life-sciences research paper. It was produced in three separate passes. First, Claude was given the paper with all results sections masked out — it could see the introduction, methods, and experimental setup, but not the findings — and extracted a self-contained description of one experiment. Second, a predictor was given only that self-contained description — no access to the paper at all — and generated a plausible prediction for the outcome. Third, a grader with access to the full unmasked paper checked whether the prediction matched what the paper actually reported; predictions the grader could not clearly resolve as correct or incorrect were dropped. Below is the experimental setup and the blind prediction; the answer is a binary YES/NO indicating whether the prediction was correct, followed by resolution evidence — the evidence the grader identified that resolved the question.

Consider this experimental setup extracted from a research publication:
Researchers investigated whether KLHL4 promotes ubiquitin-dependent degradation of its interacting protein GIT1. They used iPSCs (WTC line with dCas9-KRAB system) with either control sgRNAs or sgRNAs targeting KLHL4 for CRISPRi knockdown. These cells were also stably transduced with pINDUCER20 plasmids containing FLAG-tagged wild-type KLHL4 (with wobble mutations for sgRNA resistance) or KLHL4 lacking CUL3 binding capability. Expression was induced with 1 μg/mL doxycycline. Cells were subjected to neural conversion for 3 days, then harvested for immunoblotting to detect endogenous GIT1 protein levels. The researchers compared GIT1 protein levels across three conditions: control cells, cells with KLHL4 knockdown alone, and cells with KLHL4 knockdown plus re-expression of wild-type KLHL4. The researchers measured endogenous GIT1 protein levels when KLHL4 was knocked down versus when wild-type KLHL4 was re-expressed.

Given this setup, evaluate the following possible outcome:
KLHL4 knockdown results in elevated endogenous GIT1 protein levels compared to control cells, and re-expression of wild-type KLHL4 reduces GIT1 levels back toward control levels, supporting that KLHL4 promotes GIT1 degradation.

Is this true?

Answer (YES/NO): NO